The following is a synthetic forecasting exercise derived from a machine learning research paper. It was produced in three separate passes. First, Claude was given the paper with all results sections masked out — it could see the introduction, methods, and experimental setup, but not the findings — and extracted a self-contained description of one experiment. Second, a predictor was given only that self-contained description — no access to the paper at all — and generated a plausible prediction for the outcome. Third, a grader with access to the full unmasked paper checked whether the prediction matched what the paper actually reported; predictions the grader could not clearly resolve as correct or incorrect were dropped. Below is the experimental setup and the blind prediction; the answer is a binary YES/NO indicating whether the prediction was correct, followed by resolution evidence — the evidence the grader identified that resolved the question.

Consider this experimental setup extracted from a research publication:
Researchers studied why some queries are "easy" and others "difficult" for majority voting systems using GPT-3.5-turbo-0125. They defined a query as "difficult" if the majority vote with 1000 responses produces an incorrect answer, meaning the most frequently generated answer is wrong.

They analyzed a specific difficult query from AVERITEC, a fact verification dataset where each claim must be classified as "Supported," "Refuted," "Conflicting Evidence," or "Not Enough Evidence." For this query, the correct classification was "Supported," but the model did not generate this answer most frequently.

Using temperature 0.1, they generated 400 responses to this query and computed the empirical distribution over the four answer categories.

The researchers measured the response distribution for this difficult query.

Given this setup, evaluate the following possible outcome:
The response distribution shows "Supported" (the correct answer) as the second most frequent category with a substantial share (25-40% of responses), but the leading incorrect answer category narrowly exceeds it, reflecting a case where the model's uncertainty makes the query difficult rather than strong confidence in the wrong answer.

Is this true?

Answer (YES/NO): NO